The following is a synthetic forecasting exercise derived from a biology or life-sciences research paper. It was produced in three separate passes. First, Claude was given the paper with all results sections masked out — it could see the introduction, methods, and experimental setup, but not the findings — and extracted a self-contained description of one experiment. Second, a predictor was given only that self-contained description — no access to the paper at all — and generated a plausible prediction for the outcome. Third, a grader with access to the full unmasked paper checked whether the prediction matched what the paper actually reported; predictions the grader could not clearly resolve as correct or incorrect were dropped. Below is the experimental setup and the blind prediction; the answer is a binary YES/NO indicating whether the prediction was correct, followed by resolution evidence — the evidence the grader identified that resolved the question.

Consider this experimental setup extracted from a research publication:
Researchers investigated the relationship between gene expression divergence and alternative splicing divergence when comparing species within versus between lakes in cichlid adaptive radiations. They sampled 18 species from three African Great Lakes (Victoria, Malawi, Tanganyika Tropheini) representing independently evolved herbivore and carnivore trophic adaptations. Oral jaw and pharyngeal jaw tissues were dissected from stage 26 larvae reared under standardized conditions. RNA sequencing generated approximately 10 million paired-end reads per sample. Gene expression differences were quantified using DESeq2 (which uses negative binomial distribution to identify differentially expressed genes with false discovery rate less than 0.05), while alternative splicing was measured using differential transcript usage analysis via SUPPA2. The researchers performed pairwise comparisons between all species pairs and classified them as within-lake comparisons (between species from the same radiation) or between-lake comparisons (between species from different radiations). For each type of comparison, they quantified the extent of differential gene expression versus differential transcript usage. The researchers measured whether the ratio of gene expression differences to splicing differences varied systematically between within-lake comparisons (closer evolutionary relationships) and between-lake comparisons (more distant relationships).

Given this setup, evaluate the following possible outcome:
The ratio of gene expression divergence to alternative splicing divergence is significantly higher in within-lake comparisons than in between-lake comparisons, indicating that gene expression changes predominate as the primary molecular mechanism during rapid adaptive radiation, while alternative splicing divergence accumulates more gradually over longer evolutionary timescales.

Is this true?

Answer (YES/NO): NO